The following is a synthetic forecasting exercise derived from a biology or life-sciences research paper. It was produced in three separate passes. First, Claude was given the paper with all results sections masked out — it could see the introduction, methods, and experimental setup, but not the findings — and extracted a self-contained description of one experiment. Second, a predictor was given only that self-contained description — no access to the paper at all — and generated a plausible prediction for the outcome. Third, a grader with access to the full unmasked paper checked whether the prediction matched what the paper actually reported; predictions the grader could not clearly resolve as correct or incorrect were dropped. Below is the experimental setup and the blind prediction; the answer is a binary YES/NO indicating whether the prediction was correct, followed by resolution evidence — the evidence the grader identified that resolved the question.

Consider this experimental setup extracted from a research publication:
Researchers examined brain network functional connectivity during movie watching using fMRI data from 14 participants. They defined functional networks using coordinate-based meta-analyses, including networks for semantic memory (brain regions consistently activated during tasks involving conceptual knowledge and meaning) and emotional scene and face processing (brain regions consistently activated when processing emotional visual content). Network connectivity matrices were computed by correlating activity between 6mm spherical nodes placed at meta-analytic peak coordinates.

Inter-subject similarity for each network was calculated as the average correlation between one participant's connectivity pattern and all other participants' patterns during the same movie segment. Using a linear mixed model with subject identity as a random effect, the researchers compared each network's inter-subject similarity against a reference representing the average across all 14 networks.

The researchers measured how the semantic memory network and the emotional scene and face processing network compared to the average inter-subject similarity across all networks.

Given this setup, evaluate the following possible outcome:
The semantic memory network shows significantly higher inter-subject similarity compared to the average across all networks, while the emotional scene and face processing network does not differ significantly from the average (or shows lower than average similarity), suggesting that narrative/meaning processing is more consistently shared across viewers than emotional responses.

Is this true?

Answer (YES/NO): NO